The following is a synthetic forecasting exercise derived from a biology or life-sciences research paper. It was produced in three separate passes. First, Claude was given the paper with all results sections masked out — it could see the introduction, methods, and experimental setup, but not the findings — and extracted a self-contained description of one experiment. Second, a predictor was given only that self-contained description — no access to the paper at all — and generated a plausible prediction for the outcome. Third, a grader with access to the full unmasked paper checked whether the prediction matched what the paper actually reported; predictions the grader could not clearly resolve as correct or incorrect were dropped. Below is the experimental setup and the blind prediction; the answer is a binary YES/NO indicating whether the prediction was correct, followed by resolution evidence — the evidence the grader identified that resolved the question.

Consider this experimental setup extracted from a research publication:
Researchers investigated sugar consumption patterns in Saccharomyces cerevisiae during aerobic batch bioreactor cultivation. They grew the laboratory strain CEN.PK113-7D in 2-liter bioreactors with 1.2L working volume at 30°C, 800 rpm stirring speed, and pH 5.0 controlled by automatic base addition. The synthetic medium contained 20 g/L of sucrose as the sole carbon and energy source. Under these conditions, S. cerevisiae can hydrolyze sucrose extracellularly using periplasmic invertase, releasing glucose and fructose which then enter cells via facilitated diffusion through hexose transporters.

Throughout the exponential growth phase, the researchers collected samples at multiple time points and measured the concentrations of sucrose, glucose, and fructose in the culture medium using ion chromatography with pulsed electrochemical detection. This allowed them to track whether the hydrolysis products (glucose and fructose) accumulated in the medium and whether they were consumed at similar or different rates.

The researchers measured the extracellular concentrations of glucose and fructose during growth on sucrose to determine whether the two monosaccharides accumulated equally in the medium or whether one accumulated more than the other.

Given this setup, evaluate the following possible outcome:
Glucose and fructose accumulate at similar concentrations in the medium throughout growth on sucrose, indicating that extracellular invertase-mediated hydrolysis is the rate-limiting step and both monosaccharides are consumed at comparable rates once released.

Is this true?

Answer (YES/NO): NO